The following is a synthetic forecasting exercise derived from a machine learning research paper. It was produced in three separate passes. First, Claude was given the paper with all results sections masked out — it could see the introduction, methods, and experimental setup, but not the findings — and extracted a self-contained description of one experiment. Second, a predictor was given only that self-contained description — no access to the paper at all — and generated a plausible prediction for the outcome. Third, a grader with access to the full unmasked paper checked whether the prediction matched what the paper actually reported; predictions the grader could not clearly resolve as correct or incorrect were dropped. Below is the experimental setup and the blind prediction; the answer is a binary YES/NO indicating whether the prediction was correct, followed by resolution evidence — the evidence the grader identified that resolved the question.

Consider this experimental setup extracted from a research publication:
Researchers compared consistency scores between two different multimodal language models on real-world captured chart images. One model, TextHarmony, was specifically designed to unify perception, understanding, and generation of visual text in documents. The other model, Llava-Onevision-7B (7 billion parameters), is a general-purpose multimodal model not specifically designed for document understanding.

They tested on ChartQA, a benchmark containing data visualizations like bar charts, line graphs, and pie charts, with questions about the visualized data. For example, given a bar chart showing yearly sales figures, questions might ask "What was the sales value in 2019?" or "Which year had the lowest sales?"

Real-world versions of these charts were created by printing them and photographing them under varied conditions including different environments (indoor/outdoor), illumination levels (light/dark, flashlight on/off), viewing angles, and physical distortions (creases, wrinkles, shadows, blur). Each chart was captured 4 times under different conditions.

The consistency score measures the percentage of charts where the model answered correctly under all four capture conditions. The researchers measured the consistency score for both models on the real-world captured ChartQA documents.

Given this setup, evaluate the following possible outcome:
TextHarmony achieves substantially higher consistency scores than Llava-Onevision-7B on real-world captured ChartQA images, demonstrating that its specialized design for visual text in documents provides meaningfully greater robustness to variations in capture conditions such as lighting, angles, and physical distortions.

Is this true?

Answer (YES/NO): NO